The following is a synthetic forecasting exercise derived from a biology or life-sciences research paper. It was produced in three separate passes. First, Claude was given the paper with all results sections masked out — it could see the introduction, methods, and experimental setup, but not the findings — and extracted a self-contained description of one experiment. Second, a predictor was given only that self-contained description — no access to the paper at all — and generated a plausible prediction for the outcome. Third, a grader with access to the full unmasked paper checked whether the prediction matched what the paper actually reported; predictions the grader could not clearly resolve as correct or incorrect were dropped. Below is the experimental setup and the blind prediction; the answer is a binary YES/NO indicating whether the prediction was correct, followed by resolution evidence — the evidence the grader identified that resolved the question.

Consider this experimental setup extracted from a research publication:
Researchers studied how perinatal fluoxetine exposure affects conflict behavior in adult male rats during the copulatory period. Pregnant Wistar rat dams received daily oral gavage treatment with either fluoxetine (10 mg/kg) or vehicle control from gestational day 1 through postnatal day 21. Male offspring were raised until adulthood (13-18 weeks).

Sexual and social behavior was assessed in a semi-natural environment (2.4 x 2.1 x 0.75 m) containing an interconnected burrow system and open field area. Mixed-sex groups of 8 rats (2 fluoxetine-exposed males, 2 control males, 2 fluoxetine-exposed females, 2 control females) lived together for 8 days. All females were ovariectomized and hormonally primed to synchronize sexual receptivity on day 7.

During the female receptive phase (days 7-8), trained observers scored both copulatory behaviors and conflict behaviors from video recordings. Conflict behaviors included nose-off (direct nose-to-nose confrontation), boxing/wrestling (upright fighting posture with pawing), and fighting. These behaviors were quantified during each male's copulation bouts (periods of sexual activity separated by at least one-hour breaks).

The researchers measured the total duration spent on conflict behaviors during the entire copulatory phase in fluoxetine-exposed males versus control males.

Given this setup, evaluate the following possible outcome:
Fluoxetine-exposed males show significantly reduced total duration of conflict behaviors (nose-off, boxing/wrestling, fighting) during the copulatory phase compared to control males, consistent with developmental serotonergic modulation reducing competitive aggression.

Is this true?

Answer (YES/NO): NO